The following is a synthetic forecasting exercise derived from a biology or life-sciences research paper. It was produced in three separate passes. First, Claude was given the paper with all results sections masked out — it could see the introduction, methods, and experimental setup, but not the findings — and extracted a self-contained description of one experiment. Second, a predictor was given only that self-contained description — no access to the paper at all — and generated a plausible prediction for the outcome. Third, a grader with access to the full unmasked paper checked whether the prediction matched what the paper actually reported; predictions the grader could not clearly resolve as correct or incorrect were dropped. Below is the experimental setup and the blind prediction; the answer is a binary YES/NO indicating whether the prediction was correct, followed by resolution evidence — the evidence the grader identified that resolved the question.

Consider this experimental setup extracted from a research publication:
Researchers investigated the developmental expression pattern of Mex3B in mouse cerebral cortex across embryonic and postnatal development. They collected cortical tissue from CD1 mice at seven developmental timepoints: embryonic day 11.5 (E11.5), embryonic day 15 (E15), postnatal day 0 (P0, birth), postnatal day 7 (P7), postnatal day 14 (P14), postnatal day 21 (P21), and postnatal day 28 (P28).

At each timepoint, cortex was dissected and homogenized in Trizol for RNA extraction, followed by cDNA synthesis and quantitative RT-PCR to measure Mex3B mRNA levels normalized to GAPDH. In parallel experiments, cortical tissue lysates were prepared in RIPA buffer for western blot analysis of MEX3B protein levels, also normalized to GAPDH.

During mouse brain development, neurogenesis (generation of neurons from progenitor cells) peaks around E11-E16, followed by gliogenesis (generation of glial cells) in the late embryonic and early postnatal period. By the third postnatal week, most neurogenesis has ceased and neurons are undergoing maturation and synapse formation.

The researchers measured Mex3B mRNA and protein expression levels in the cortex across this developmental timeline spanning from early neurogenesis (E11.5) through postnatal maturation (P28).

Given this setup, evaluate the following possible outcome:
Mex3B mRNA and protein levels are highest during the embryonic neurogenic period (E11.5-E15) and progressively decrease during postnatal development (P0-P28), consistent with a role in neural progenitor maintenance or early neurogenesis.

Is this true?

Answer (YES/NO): NO